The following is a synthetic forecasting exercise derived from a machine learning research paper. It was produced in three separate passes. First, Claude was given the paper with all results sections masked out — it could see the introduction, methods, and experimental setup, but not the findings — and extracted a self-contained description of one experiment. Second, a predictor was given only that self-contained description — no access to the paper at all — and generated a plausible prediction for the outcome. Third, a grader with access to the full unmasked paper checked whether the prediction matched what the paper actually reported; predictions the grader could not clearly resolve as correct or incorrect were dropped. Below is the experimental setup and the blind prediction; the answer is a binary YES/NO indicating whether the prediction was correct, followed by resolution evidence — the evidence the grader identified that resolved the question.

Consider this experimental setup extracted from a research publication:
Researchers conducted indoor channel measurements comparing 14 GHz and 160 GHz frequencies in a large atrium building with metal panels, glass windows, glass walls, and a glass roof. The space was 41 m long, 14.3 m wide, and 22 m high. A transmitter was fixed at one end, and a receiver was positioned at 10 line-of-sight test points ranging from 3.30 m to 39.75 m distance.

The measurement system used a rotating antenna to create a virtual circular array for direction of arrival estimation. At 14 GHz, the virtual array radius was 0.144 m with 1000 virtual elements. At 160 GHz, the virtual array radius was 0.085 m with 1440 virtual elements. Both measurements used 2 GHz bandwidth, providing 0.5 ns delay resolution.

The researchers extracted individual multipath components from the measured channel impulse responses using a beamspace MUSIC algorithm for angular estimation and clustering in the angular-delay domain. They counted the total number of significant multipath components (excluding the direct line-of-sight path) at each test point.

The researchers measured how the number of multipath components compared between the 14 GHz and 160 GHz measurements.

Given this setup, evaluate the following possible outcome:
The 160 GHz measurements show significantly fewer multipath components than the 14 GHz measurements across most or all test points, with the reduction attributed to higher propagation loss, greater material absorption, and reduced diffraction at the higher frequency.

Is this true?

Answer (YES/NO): NO